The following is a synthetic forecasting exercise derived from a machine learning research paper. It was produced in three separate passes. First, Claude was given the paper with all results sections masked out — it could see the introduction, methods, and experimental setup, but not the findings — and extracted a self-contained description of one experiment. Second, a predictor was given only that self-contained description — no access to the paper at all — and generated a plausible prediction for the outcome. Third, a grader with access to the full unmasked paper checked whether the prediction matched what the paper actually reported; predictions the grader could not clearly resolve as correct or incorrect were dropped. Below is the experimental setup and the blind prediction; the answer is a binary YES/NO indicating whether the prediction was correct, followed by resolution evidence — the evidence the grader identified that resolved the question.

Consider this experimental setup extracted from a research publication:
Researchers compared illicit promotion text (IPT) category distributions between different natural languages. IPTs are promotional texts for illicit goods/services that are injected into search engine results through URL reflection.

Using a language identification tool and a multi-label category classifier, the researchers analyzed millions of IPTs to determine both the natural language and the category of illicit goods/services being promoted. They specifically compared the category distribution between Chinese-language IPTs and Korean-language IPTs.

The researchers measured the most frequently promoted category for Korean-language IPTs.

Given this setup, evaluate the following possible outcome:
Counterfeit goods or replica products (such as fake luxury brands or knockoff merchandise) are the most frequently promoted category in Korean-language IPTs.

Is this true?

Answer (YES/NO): NO